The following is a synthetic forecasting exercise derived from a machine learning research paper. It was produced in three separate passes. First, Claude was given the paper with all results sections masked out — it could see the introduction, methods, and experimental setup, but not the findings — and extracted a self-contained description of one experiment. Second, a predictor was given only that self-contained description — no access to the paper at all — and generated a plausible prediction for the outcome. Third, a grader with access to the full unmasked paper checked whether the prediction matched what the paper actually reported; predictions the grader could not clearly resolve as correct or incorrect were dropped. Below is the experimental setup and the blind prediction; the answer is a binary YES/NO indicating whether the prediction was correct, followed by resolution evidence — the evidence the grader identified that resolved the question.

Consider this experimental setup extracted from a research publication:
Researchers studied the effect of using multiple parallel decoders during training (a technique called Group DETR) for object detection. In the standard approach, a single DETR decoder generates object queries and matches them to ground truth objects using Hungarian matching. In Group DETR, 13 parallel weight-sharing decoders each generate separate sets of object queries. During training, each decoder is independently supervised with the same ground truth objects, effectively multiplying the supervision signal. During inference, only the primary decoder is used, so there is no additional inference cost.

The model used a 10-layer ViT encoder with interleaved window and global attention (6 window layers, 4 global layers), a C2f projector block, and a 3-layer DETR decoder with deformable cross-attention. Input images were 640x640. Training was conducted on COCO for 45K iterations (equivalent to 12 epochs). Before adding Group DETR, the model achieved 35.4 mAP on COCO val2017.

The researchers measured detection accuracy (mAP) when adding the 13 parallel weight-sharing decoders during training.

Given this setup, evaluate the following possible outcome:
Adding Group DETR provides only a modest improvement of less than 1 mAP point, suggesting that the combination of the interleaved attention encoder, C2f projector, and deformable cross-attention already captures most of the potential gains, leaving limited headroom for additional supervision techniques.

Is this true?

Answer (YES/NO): NO